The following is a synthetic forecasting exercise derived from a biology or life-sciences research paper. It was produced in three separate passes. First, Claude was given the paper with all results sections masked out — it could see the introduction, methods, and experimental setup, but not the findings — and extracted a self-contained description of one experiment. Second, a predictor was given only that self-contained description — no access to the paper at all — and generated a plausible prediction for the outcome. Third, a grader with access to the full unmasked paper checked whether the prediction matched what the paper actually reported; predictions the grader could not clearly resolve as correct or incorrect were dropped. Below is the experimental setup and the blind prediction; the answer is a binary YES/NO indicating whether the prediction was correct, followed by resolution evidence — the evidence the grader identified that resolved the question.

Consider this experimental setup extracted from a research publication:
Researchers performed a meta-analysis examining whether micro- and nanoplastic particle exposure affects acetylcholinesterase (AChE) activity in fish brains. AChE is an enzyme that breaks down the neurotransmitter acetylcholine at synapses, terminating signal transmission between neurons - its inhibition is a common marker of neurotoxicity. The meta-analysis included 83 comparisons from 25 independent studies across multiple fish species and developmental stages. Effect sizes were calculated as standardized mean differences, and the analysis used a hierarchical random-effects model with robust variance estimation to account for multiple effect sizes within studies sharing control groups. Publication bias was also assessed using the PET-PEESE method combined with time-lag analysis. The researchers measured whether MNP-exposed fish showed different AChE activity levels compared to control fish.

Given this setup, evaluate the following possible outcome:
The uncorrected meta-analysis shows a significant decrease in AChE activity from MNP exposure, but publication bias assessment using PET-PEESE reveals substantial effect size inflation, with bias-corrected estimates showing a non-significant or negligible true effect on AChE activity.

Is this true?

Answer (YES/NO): NO